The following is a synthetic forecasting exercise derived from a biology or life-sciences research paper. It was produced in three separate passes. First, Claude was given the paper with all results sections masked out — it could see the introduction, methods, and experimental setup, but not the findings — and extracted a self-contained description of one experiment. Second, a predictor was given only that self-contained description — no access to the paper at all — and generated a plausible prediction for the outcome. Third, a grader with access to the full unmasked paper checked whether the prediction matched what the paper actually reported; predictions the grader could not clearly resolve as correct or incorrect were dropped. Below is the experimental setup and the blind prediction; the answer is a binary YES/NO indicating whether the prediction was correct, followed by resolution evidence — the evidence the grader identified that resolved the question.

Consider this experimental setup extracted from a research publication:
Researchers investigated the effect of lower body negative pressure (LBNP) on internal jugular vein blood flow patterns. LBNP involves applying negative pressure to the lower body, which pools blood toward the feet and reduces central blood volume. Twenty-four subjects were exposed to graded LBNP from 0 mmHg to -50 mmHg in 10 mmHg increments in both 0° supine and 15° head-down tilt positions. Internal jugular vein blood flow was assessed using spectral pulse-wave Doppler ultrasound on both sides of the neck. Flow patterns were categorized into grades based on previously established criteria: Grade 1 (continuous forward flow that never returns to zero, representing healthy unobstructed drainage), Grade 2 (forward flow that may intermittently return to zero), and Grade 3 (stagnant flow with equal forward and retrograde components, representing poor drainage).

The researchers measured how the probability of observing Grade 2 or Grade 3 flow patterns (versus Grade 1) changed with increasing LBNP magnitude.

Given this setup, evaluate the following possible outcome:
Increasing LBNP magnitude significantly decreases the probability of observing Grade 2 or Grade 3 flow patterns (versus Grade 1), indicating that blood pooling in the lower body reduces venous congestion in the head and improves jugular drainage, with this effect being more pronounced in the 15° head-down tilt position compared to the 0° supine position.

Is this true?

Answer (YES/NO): YES